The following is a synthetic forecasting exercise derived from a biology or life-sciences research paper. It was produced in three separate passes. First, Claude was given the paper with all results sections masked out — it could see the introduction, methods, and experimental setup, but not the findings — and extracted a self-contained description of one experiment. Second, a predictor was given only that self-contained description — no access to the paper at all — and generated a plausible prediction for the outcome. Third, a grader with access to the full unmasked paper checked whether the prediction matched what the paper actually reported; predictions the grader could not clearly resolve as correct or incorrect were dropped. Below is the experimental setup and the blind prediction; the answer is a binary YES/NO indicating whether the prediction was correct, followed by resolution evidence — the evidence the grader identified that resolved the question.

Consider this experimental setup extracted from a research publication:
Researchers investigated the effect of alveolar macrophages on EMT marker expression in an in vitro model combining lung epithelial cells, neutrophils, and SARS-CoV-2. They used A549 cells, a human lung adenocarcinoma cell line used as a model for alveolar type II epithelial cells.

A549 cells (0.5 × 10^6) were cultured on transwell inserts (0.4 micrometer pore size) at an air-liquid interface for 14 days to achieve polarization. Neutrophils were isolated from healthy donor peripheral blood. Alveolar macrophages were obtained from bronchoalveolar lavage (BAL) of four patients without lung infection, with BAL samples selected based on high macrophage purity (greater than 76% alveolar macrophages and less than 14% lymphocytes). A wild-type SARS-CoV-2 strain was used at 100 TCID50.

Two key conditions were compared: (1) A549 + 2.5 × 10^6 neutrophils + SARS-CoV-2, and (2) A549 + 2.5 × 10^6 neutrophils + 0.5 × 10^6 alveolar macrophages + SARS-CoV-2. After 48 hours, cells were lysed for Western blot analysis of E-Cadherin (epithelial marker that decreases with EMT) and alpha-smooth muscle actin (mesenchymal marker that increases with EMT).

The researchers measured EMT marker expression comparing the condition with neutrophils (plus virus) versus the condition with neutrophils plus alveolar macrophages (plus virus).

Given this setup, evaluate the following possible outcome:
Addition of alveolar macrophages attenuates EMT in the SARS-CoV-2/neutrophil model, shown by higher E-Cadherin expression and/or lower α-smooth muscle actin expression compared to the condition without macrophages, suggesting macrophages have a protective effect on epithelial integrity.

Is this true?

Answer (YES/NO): NO